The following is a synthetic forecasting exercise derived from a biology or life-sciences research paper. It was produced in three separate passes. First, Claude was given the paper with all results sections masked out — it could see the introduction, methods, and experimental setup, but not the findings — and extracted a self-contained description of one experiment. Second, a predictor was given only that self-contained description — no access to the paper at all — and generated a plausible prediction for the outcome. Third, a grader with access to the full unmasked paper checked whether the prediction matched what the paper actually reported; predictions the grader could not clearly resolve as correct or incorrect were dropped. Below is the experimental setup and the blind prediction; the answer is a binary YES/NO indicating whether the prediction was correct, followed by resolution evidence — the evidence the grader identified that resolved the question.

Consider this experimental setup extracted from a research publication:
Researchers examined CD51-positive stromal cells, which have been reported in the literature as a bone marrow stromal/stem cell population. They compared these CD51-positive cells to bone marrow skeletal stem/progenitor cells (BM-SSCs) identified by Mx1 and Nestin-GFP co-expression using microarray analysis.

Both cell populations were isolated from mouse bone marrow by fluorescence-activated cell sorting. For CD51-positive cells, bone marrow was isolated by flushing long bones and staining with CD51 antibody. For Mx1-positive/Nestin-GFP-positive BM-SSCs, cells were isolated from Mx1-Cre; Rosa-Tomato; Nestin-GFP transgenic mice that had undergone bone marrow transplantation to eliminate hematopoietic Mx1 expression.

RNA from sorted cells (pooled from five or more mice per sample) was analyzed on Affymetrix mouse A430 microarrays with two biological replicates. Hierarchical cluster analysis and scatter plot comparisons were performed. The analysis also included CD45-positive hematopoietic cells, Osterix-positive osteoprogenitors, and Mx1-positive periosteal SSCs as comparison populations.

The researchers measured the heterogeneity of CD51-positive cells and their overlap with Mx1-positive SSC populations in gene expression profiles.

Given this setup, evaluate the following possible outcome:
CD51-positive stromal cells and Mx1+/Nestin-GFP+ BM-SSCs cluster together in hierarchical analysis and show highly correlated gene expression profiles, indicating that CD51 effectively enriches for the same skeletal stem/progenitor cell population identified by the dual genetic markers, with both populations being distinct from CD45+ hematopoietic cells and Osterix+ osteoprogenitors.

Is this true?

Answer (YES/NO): NO